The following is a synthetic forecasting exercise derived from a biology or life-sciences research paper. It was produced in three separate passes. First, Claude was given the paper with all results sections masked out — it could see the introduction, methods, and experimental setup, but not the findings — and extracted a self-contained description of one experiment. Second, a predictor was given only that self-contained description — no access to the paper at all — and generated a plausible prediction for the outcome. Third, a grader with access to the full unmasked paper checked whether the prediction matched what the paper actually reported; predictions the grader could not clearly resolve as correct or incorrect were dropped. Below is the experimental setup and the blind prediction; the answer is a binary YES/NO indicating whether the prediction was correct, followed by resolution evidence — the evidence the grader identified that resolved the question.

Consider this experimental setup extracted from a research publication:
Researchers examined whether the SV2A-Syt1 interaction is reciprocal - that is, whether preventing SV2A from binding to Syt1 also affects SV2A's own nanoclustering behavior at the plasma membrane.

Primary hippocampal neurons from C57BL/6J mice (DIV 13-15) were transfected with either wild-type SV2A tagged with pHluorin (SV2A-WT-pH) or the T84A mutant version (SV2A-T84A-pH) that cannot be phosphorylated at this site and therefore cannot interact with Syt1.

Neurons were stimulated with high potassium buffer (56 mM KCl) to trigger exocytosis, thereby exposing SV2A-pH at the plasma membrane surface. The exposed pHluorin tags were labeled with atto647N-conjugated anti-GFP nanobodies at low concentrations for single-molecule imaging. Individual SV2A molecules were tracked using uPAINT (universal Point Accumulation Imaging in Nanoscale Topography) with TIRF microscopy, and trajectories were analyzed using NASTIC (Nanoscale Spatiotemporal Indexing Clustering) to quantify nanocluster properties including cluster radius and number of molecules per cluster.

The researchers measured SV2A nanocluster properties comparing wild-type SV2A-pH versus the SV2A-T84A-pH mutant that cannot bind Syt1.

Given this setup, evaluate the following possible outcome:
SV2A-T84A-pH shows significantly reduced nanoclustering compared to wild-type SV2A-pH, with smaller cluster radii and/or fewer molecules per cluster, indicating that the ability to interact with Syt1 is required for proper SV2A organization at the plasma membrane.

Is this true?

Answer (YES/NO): NO